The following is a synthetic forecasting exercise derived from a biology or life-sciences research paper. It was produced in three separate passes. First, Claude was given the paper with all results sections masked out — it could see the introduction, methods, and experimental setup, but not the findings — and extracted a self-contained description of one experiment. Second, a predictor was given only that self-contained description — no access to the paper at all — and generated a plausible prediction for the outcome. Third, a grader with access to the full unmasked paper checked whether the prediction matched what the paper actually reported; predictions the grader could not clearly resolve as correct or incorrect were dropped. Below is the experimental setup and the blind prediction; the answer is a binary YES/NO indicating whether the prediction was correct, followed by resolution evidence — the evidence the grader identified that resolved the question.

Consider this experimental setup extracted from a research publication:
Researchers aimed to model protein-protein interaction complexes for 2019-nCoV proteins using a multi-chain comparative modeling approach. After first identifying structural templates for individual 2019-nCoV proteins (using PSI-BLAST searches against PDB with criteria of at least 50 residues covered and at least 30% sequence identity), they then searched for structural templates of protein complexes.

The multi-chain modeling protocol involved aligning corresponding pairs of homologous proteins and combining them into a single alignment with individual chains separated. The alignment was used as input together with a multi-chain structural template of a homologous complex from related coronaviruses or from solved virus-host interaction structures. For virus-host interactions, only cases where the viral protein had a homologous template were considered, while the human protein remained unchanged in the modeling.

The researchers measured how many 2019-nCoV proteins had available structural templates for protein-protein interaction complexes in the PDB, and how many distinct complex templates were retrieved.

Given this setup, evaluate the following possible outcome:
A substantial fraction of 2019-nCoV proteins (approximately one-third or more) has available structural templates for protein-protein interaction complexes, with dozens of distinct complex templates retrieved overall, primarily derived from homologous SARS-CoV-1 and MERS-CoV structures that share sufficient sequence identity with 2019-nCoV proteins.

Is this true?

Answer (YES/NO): NO